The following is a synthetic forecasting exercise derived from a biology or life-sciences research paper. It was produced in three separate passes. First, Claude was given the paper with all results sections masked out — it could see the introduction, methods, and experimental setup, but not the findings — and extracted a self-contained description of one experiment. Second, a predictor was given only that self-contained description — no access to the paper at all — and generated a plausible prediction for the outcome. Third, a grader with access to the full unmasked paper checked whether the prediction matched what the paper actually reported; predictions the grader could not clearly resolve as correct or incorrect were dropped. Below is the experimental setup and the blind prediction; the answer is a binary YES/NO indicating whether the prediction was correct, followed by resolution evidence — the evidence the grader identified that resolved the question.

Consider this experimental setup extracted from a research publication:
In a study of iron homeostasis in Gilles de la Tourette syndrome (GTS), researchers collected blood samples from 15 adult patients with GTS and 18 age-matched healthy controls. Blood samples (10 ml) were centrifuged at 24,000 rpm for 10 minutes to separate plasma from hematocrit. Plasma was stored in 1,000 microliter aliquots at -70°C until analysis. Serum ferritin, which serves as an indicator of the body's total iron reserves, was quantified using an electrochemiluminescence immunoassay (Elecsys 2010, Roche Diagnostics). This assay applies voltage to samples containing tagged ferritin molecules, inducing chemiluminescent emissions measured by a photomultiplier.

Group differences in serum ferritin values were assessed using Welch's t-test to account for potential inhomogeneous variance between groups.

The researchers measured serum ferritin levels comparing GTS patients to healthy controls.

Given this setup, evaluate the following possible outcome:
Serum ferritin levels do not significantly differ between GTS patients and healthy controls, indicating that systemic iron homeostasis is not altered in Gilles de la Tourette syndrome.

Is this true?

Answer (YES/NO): NO